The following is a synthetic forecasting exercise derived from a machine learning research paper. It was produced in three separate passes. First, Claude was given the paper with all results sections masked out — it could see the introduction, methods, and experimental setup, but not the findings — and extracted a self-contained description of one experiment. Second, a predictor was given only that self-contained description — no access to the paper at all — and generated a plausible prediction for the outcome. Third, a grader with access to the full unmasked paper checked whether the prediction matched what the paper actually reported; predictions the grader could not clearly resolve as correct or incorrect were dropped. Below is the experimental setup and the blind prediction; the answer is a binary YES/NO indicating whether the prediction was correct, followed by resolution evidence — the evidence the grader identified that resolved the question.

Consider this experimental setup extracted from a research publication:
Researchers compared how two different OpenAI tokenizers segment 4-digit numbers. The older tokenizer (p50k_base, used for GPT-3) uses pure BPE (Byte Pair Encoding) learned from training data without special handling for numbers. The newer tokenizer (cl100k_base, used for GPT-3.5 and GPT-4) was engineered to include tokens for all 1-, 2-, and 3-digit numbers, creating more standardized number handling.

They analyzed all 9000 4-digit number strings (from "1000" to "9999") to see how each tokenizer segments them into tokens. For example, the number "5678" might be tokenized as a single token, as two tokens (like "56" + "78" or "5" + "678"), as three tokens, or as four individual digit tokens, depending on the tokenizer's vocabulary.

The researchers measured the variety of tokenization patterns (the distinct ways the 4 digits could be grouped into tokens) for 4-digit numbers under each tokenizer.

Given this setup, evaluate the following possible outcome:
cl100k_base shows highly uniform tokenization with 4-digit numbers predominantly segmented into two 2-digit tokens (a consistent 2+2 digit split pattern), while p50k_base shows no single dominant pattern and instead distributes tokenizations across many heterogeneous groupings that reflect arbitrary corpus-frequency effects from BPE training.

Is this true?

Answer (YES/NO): NO